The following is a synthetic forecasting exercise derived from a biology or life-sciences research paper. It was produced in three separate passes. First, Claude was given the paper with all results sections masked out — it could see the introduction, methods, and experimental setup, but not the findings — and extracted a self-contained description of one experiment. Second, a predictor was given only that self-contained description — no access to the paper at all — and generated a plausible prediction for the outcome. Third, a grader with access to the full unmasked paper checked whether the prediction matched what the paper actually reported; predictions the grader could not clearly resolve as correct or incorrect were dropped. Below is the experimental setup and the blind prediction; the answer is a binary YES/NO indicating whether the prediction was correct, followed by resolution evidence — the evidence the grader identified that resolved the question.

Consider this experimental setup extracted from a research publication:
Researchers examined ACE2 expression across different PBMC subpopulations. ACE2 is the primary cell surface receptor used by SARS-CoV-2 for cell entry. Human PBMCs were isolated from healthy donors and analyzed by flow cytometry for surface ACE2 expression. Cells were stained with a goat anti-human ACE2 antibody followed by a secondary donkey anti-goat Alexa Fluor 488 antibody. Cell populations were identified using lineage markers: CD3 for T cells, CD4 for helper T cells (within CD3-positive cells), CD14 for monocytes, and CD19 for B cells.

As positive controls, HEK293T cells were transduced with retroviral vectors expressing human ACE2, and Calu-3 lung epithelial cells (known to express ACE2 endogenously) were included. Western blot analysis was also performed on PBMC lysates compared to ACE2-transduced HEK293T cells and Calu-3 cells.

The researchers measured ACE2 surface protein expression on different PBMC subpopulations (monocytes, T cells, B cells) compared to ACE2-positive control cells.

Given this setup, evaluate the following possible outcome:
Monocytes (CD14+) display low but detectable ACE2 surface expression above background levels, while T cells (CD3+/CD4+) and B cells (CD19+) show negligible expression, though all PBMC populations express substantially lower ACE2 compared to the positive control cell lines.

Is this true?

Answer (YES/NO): NO